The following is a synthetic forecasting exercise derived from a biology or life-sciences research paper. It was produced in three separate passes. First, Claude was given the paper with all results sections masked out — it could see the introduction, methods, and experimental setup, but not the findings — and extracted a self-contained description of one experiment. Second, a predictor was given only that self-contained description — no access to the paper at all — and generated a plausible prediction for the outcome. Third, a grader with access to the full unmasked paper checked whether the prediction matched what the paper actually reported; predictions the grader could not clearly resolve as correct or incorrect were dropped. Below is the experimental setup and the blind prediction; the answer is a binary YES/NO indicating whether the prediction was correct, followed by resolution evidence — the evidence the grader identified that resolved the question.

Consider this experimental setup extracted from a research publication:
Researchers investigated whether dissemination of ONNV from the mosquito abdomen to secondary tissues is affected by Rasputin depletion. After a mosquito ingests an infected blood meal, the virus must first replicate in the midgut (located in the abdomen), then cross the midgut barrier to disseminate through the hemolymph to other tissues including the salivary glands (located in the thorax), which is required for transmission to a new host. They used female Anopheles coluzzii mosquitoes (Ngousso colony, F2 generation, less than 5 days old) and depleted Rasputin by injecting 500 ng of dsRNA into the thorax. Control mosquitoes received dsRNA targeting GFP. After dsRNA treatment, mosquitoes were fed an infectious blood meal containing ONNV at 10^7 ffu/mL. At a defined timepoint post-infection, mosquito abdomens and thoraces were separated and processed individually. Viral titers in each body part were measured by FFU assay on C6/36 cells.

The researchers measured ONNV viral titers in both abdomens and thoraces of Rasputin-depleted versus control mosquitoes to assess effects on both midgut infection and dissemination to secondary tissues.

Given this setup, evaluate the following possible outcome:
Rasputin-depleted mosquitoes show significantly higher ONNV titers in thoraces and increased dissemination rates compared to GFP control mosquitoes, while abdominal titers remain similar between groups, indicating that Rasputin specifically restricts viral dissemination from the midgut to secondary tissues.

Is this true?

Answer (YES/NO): NO